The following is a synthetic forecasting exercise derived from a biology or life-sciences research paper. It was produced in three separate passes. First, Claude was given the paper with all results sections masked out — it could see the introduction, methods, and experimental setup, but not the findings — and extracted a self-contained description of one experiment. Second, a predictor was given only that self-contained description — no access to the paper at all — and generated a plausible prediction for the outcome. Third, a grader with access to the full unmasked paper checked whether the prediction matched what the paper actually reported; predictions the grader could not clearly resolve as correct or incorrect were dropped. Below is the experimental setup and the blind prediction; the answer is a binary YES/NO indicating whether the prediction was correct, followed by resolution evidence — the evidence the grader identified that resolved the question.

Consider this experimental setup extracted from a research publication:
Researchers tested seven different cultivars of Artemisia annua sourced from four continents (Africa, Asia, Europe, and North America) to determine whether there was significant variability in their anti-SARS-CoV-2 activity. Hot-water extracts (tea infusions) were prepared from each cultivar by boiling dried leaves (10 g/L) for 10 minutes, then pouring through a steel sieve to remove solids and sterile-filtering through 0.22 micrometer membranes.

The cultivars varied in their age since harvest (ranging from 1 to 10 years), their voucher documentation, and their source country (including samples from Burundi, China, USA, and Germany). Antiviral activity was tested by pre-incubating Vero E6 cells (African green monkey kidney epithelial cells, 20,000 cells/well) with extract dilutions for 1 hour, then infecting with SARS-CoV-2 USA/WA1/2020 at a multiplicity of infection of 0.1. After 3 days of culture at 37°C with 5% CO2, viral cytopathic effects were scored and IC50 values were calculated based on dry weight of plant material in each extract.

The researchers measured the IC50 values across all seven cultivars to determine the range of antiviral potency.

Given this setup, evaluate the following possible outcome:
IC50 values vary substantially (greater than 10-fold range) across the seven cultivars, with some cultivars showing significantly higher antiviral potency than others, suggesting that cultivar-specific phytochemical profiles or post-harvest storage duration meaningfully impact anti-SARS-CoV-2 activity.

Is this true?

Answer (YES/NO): NO